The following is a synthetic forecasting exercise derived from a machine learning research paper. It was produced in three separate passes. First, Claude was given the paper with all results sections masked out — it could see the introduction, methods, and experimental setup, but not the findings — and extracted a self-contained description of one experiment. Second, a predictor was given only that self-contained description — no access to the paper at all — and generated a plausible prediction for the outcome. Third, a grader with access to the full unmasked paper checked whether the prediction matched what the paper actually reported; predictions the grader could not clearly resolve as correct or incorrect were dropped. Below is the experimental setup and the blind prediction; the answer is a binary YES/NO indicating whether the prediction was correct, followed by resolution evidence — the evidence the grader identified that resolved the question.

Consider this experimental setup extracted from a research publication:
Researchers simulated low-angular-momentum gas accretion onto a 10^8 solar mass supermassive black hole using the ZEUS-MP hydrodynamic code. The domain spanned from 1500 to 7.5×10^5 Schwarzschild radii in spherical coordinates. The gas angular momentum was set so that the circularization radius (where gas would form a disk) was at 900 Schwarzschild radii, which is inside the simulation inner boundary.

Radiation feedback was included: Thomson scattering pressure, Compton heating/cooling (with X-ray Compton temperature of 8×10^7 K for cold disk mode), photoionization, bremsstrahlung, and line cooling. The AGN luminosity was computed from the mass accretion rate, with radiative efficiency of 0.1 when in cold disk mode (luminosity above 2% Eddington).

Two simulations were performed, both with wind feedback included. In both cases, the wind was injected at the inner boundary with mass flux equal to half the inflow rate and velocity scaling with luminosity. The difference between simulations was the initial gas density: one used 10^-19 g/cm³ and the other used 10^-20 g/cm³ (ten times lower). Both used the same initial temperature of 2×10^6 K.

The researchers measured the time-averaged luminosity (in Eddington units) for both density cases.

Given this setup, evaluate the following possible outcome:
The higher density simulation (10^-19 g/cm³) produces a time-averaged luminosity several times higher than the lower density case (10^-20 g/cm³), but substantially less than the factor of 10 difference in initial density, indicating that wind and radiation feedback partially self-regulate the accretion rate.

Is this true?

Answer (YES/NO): YES